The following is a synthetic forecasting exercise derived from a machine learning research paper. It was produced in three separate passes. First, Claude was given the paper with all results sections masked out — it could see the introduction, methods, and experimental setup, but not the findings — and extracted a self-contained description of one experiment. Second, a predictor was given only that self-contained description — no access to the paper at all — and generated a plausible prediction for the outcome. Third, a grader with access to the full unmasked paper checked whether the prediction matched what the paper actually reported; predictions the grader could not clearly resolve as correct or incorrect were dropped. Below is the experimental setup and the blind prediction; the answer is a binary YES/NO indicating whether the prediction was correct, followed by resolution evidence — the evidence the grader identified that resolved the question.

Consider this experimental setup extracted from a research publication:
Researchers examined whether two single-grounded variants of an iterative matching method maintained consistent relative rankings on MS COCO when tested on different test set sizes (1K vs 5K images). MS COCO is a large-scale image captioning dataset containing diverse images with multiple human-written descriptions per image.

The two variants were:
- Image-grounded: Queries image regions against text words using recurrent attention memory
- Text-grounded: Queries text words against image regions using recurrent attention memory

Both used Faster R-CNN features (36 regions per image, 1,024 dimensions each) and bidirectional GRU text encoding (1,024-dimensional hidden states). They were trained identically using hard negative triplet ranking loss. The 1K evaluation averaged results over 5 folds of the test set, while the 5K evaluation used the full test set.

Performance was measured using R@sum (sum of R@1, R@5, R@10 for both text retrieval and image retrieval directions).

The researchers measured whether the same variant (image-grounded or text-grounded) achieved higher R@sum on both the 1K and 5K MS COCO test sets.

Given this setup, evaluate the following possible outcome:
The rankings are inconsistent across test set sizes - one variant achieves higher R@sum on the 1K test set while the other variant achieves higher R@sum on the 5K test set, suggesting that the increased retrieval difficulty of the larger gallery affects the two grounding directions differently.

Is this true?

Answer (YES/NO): NO